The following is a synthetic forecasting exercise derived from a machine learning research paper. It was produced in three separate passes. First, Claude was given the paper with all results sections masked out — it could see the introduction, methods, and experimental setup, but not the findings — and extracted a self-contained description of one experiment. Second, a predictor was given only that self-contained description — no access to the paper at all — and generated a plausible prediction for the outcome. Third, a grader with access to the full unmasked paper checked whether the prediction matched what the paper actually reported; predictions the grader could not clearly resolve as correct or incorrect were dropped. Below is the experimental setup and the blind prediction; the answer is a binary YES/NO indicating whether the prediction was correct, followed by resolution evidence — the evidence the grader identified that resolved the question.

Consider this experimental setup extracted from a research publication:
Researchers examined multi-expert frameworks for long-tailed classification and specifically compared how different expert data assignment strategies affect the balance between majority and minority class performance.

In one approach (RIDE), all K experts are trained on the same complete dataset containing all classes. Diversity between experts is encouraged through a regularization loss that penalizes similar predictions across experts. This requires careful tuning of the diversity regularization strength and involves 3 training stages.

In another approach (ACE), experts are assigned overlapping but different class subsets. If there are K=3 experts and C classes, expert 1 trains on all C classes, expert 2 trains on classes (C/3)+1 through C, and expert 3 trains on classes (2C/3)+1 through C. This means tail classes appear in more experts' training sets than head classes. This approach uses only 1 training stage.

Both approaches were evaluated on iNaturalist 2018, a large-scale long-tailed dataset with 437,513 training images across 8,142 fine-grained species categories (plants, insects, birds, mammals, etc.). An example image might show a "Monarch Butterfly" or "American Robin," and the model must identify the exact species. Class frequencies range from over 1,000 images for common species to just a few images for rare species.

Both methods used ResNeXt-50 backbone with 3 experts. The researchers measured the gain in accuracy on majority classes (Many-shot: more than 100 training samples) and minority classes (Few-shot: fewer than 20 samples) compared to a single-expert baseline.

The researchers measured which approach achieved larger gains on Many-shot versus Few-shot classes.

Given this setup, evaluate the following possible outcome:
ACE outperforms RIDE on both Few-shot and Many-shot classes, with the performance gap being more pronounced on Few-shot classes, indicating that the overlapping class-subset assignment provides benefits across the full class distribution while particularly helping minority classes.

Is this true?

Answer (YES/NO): NO